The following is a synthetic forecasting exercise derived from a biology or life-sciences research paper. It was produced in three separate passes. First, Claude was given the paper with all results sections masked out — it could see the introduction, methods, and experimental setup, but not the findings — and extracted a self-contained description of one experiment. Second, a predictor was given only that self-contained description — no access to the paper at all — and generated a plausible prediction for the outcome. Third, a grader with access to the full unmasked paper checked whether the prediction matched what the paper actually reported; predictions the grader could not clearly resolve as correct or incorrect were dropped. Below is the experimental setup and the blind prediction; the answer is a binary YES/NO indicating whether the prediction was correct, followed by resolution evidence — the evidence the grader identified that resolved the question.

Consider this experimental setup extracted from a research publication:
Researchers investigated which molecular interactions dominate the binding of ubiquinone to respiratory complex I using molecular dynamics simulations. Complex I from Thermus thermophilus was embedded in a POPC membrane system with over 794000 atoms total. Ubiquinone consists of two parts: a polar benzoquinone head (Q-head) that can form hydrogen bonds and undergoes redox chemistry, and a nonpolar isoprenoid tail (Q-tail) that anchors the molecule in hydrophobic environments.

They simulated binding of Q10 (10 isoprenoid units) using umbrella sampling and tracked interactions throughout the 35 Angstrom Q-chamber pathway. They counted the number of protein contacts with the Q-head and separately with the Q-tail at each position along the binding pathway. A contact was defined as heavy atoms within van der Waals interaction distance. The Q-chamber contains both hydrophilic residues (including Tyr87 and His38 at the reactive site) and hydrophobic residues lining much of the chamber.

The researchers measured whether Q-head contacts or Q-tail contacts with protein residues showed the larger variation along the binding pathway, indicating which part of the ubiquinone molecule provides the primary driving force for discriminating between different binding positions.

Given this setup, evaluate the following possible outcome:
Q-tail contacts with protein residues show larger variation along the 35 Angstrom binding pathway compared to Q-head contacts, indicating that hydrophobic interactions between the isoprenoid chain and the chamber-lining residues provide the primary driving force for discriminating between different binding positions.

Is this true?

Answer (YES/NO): NO